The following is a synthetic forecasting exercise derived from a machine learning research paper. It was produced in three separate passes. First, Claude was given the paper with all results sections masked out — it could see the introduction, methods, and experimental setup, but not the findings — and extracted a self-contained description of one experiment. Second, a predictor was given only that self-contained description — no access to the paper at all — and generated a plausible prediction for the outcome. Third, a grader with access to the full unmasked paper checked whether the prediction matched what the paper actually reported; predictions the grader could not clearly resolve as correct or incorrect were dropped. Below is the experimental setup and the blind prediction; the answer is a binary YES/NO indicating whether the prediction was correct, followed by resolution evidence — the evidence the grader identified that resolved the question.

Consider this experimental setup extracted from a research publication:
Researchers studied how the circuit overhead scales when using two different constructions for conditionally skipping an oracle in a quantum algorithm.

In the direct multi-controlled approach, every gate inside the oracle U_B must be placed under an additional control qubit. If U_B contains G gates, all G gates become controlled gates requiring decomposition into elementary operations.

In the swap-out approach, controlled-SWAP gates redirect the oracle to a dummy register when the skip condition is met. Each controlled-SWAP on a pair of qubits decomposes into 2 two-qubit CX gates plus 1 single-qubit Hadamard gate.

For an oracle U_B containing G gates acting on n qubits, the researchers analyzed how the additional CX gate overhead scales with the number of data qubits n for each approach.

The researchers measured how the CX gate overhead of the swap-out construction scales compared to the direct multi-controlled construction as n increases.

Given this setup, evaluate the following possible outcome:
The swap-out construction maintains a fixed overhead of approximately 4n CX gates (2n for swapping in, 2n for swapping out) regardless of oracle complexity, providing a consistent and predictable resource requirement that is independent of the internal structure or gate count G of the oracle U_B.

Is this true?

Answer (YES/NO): YES